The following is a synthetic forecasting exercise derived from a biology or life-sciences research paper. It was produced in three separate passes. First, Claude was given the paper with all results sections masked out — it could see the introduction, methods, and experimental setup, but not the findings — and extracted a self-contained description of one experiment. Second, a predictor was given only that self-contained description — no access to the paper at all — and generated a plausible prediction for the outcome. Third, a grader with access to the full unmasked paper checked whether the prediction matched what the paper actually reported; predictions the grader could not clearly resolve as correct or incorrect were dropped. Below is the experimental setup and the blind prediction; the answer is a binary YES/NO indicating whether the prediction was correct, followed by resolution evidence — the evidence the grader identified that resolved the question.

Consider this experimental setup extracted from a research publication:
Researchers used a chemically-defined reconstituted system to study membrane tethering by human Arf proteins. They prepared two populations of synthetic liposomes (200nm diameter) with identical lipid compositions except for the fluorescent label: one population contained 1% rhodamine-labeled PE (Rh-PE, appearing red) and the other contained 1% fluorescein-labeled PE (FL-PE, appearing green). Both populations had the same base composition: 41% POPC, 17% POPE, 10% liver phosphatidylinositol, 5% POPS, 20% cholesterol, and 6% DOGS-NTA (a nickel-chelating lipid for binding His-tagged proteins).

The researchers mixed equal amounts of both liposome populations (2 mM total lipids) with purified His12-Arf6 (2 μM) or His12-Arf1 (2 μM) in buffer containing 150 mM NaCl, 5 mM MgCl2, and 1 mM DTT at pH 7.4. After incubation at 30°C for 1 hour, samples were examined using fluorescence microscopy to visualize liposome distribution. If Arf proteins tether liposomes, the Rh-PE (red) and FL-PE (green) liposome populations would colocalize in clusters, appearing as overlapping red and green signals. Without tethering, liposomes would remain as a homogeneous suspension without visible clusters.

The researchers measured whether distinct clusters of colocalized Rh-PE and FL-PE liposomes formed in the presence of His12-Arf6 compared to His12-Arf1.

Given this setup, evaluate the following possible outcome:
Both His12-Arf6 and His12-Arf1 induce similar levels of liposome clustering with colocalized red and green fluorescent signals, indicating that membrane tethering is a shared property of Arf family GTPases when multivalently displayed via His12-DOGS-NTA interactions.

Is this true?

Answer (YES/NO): NO